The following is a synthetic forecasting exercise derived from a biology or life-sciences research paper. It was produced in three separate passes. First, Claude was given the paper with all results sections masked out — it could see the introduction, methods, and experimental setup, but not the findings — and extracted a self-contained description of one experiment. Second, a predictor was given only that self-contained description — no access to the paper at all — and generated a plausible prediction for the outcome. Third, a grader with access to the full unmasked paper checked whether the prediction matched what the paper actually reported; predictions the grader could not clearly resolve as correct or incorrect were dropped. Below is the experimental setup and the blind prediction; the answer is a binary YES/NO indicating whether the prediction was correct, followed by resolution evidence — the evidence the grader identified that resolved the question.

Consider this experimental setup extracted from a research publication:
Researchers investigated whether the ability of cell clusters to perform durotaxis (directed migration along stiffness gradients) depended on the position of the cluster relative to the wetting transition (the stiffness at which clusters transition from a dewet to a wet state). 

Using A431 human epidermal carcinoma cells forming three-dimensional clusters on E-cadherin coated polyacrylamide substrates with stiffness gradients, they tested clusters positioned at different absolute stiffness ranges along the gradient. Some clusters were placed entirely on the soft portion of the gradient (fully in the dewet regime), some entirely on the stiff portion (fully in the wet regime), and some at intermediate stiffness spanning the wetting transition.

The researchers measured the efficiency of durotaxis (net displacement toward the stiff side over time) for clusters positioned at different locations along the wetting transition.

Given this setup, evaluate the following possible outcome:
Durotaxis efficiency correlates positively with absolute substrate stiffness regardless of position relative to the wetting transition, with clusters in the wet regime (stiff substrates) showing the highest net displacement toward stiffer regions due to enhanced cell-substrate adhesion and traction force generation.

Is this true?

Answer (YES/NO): NO